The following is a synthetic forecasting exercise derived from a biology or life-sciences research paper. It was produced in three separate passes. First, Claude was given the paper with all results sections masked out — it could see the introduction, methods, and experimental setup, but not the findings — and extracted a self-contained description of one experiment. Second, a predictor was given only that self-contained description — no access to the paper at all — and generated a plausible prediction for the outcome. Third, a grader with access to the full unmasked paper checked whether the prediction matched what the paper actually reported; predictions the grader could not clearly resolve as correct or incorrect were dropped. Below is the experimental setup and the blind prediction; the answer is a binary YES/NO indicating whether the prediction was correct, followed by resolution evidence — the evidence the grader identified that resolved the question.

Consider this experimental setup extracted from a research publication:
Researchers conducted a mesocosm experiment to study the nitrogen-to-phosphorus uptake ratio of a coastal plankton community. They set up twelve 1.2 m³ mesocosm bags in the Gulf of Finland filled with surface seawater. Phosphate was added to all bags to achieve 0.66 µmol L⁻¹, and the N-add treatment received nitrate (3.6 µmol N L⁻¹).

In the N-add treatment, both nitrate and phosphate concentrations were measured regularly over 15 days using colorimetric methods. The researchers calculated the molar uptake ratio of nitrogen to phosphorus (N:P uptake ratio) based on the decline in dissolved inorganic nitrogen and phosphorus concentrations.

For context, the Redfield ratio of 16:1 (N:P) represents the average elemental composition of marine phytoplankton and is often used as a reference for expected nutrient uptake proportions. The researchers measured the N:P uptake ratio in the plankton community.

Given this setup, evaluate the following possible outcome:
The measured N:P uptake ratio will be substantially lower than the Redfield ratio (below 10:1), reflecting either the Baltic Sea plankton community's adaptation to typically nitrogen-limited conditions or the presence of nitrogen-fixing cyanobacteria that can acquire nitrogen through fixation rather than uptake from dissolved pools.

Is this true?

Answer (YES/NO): YES